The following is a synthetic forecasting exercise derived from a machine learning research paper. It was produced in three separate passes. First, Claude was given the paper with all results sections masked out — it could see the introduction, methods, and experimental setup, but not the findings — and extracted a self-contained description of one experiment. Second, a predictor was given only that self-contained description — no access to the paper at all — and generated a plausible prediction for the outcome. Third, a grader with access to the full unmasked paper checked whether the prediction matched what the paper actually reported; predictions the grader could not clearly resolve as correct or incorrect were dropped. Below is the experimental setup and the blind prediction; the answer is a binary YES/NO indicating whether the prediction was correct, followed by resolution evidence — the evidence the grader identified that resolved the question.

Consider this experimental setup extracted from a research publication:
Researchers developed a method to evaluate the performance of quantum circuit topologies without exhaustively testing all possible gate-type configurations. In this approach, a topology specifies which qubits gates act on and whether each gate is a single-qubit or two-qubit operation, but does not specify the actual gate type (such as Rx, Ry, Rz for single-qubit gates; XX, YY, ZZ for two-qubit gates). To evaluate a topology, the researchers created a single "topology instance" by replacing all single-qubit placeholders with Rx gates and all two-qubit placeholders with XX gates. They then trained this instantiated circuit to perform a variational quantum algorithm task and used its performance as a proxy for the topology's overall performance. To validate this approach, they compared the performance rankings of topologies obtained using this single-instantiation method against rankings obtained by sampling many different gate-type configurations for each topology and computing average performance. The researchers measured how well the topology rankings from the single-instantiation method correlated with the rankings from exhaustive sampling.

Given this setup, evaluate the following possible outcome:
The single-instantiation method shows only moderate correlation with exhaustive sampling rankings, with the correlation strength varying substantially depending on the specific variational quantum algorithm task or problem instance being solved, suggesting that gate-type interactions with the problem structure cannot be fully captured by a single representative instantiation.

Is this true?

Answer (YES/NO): NO